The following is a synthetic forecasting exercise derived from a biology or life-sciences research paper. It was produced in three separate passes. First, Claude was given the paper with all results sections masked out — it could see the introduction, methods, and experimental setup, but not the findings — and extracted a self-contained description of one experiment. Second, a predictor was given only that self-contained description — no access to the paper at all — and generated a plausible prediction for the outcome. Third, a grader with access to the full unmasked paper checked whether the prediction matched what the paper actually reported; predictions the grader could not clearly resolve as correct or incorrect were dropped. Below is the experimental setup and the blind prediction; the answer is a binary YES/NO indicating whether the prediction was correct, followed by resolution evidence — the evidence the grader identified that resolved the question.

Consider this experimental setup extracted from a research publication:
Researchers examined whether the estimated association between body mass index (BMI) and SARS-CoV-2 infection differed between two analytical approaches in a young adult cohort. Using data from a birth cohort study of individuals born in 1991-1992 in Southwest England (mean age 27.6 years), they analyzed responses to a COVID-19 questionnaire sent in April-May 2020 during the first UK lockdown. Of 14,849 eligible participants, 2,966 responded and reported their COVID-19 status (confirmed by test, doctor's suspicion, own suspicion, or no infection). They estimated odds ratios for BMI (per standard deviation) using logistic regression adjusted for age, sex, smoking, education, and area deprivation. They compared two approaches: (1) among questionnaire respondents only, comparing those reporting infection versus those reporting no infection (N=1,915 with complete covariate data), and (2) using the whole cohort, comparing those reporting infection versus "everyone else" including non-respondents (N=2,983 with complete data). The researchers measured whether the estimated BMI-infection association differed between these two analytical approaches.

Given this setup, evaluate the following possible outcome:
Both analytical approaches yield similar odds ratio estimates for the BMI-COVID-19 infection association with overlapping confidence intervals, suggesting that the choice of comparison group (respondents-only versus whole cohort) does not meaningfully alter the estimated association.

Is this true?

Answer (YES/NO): YES